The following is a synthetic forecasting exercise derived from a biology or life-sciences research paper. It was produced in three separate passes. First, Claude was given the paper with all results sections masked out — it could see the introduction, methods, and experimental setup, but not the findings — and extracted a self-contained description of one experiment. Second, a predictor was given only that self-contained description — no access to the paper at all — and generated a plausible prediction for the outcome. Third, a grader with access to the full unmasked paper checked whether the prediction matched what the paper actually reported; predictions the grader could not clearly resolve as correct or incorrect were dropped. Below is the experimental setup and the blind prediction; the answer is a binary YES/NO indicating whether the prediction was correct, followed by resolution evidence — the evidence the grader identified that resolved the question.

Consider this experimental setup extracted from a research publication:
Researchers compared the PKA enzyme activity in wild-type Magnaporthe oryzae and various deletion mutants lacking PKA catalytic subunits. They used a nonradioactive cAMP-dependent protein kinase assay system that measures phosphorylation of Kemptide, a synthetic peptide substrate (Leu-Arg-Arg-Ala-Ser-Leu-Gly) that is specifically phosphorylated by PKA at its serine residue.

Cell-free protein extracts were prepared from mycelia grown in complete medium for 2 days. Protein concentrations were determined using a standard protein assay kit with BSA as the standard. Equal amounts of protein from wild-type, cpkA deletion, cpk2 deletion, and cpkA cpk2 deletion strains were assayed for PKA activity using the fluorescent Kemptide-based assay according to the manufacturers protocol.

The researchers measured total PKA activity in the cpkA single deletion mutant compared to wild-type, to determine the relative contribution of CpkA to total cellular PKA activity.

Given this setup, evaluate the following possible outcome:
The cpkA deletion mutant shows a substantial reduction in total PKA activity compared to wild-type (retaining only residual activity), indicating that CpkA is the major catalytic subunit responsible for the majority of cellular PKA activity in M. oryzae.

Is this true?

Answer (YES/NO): NO